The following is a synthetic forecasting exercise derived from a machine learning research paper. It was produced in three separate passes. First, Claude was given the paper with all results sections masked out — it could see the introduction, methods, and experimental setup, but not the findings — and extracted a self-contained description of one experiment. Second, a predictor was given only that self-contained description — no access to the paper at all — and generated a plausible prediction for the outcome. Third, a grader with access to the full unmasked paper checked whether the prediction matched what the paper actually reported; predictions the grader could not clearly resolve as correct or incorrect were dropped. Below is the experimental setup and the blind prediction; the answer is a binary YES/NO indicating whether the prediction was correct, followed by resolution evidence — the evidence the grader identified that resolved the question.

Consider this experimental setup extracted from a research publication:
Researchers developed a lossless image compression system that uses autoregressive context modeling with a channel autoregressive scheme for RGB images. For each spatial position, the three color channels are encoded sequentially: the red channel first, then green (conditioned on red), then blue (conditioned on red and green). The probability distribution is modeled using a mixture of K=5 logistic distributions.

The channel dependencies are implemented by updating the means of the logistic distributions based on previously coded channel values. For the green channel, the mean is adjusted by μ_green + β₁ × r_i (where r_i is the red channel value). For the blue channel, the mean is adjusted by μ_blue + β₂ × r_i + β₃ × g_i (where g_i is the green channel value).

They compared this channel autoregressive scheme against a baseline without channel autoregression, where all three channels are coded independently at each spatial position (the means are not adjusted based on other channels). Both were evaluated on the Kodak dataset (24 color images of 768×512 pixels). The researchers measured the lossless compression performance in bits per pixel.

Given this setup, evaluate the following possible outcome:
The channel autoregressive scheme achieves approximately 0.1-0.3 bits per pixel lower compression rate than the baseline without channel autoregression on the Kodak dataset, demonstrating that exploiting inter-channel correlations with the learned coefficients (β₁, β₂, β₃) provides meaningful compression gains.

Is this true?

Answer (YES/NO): NO